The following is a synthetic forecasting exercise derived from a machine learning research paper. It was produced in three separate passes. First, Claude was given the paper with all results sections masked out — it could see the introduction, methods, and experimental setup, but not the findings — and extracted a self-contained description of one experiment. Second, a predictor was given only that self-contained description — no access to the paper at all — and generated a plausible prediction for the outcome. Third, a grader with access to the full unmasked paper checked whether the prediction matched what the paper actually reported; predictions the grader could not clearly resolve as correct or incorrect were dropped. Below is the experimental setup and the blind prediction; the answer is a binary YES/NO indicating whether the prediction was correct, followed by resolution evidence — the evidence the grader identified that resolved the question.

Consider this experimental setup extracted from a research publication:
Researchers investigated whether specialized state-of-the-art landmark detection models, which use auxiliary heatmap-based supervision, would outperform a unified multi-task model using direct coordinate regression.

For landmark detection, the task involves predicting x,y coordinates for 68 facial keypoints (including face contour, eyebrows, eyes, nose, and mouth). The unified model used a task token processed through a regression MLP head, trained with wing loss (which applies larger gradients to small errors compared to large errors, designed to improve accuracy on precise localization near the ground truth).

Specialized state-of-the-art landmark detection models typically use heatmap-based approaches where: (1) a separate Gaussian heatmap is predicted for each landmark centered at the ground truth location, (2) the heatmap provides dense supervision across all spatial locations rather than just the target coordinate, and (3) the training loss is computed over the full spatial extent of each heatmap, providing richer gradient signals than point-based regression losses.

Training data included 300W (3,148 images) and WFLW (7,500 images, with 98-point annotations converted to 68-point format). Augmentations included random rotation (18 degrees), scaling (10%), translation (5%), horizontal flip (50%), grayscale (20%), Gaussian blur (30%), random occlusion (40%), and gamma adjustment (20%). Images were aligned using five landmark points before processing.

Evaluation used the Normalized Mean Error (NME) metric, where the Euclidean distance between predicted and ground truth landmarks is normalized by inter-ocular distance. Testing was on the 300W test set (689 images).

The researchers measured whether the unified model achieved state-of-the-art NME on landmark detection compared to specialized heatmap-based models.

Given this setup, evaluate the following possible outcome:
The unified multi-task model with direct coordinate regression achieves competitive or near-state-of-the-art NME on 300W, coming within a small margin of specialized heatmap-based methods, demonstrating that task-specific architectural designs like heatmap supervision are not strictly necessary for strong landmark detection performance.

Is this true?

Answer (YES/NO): NO